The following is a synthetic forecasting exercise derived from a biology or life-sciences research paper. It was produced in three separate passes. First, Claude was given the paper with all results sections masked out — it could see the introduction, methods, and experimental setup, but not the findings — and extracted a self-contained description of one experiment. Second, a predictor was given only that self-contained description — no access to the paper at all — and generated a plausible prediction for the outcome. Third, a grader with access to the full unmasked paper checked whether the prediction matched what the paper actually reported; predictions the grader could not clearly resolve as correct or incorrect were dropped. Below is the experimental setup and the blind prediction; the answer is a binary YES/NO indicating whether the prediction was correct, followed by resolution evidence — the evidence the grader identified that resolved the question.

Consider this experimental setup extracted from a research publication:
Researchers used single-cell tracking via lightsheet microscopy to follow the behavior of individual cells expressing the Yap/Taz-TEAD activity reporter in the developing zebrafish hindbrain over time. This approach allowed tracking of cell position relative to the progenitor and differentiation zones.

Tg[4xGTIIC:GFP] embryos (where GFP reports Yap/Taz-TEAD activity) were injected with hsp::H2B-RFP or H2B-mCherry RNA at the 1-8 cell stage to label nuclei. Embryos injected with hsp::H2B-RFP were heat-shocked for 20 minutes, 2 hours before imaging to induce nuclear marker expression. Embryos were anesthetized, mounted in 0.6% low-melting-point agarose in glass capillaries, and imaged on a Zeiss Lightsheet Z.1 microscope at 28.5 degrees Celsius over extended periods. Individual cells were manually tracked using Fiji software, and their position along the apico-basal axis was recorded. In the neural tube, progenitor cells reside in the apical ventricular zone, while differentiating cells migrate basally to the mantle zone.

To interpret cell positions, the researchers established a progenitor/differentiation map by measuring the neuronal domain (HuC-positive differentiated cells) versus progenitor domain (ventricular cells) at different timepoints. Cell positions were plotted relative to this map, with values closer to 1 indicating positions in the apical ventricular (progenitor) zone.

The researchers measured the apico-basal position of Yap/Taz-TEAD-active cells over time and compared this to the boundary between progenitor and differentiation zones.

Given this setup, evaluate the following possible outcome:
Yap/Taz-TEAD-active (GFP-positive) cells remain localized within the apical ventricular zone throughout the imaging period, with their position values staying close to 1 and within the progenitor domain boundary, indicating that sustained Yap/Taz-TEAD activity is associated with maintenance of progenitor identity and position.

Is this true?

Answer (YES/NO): NO